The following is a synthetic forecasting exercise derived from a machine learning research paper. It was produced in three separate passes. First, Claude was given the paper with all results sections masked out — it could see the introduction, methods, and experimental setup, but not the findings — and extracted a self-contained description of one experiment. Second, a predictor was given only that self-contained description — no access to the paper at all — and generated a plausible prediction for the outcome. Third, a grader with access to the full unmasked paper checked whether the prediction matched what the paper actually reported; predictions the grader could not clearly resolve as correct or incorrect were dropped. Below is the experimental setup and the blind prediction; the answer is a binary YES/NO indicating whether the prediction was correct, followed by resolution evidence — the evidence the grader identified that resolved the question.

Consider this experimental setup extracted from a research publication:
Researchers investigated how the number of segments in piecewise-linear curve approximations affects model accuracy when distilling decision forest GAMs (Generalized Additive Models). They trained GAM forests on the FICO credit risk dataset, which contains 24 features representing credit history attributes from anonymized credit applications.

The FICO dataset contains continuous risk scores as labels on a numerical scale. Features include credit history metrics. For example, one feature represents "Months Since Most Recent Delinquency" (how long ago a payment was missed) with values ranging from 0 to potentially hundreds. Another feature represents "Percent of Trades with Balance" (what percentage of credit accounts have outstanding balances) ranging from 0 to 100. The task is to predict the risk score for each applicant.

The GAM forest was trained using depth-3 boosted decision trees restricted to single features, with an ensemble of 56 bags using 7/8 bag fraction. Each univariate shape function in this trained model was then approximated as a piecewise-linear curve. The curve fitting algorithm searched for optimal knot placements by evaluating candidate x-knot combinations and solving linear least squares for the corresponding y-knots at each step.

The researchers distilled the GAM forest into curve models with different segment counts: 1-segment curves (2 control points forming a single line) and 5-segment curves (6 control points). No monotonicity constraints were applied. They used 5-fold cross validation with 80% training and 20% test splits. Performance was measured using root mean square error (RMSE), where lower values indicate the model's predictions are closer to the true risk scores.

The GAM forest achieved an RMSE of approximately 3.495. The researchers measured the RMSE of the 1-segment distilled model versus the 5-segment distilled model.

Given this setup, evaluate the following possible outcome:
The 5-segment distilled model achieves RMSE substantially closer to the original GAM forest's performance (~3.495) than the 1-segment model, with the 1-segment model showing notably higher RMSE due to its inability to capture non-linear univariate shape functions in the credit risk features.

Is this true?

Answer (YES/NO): YES